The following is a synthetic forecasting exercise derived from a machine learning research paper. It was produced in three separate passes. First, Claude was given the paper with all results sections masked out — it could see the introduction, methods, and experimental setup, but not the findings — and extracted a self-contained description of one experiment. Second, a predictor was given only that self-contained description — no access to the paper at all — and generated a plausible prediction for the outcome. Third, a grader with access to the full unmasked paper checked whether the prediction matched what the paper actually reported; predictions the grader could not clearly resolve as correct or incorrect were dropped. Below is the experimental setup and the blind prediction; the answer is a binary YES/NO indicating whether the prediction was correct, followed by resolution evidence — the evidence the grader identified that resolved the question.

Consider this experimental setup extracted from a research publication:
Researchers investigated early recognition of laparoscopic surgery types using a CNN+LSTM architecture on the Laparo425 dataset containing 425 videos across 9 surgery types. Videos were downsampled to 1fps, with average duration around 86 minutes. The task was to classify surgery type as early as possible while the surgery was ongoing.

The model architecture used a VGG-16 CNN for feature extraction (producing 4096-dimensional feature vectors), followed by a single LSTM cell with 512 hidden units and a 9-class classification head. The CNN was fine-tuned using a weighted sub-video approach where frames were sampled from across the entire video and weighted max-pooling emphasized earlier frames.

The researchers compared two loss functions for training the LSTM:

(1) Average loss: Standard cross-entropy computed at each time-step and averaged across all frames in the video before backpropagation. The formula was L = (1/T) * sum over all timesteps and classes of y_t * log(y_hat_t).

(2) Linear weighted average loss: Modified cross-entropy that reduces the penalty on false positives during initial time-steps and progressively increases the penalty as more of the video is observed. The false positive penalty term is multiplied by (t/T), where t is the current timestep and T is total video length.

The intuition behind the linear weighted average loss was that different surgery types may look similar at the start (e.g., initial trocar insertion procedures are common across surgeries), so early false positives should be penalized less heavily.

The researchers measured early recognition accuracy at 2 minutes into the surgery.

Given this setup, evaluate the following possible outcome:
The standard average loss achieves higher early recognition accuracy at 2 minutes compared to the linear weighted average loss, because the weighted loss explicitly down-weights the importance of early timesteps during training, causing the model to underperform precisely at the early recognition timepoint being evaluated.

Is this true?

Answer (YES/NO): YES